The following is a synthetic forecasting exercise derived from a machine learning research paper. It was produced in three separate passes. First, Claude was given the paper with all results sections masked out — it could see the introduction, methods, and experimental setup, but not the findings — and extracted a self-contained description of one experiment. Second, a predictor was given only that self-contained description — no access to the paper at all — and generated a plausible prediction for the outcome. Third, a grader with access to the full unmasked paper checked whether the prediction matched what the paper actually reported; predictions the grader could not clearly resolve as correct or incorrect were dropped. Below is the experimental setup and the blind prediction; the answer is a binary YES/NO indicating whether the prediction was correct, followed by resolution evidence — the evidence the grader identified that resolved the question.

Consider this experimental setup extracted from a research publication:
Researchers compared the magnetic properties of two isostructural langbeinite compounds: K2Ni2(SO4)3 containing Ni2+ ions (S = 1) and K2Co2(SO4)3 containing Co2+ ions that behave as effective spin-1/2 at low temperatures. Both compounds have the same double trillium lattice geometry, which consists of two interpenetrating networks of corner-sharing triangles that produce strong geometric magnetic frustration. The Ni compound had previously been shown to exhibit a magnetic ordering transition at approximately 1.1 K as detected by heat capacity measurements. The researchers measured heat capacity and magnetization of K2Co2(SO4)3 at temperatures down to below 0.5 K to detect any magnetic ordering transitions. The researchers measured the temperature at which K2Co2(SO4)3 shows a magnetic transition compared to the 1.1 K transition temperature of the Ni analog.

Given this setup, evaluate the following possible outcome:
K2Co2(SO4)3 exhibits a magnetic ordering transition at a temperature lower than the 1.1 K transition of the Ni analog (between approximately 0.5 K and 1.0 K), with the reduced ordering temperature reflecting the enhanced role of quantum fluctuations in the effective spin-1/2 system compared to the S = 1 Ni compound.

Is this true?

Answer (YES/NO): YES